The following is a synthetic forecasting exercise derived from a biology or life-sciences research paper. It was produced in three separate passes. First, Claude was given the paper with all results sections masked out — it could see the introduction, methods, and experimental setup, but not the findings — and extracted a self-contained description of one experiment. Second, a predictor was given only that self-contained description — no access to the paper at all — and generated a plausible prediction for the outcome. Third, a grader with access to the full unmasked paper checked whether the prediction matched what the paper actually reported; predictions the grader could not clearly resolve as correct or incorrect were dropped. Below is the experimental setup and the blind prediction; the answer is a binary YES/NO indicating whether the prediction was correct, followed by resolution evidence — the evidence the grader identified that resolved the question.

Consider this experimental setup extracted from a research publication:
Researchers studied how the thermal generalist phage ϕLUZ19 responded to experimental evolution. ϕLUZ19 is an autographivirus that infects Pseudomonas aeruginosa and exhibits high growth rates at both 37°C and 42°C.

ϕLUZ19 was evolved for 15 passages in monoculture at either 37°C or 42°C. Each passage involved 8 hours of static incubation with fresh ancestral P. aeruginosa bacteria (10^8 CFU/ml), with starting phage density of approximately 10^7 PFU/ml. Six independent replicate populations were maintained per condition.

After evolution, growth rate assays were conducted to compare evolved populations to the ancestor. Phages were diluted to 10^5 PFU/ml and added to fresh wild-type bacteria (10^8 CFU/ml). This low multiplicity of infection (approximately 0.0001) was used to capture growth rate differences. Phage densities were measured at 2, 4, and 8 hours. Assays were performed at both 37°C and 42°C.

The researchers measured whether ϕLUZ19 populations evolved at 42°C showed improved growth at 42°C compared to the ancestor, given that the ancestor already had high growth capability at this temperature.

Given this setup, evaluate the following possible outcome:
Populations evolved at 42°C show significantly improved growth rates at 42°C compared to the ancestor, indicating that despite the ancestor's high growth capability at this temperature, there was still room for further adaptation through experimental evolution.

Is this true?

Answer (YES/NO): YES